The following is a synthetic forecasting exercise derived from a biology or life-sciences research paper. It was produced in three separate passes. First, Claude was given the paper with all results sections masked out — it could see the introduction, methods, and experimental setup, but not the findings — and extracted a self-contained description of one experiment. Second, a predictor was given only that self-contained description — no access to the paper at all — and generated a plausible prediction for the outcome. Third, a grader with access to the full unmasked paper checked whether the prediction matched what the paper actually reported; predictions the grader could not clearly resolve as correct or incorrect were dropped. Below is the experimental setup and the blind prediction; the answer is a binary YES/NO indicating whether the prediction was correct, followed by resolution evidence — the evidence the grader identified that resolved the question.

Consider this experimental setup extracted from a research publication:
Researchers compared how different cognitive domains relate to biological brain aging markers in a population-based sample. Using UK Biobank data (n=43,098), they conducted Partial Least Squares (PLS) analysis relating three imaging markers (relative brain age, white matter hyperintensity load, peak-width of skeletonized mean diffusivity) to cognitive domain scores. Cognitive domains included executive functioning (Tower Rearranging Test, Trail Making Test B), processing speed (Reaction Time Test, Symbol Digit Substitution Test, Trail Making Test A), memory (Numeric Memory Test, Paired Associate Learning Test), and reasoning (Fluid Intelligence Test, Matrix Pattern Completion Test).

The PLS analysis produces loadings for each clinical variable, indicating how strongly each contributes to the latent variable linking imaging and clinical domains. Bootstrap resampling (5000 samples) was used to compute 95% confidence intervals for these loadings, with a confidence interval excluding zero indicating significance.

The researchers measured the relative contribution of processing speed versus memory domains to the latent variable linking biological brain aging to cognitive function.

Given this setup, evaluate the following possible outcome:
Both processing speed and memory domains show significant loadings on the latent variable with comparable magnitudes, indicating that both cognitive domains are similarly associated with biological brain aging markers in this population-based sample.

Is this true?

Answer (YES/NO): NO